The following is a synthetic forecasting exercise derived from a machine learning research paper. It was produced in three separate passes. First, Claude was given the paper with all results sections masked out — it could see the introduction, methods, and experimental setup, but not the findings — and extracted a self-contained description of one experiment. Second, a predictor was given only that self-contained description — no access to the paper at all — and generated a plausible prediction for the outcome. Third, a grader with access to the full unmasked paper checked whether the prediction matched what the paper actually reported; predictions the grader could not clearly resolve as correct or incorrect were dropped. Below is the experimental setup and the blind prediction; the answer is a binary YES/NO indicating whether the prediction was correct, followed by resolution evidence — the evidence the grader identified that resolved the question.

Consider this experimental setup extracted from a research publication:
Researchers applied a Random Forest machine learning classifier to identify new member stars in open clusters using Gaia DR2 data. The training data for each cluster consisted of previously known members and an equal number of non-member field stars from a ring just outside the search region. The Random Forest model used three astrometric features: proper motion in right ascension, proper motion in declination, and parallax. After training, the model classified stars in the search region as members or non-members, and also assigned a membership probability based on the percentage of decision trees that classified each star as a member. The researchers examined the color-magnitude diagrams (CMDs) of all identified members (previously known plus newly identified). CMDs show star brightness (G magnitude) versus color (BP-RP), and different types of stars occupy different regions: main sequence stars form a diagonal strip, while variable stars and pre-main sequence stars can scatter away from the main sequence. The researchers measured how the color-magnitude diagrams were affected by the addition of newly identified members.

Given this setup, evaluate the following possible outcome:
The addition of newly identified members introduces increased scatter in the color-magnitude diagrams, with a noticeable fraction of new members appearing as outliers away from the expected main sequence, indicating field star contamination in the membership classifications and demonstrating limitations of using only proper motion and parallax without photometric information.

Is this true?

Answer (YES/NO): NO